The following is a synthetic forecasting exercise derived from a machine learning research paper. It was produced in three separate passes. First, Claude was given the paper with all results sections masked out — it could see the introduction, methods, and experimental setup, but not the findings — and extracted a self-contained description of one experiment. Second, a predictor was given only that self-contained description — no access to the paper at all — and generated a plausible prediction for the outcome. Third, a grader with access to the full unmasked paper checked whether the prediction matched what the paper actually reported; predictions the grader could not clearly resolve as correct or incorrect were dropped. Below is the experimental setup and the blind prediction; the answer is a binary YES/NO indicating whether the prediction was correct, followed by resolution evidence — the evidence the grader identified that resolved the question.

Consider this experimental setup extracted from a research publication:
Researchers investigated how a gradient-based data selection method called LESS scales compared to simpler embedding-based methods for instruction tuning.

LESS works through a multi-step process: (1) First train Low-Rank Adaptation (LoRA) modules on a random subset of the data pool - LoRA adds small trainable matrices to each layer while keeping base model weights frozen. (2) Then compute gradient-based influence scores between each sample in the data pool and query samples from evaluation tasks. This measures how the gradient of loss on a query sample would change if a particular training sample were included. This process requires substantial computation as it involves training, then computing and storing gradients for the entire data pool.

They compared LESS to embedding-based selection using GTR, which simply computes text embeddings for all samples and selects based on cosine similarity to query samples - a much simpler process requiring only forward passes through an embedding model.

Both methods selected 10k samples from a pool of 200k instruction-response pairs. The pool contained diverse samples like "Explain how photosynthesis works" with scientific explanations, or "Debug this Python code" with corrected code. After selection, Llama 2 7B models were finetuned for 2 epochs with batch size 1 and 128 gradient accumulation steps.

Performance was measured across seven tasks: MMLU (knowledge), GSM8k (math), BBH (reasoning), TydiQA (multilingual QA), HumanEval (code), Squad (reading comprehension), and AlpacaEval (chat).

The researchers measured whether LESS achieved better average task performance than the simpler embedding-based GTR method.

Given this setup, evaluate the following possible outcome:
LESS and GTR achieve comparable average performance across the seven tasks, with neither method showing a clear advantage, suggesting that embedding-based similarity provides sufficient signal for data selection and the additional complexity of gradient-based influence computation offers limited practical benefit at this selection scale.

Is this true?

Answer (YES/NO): NO